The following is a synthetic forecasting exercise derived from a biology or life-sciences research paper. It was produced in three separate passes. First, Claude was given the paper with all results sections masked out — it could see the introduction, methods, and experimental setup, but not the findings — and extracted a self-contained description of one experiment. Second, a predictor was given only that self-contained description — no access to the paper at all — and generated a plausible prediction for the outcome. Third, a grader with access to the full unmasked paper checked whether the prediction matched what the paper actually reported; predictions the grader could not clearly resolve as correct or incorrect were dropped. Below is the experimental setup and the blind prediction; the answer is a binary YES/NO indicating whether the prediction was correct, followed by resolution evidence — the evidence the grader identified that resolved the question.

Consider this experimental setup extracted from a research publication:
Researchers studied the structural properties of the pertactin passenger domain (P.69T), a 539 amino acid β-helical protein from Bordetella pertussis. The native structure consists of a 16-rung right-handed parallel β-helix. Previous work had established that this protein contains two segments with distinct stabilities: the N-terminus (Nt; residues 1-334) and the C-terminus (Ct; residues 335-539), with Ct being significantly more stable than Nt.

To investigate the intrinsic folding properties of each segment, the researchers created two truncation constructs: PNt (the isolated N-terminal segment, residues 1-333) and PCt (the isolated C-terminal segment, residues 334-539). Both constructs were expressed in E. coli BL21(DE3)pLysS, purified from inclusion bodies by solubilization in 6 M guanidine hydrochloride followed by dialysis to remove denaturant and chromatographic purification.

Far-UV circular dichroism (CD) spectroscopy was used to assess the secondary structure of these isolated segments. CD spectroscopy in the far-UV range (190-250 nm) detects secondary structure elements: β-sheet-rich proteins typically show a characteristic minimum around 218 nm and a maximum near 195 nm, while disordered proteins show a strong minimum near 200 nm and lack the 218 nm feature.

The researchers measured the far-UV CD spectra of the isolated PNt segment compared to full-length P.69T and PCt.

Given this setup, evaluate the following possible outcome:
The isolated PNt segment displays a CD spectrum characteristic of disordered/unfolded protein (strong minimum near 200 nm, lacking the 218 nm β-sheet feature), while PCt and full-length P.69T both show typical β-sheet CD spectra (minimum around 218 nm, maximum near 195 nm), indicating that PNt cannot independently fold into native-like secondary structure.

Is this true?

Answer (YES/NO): YES